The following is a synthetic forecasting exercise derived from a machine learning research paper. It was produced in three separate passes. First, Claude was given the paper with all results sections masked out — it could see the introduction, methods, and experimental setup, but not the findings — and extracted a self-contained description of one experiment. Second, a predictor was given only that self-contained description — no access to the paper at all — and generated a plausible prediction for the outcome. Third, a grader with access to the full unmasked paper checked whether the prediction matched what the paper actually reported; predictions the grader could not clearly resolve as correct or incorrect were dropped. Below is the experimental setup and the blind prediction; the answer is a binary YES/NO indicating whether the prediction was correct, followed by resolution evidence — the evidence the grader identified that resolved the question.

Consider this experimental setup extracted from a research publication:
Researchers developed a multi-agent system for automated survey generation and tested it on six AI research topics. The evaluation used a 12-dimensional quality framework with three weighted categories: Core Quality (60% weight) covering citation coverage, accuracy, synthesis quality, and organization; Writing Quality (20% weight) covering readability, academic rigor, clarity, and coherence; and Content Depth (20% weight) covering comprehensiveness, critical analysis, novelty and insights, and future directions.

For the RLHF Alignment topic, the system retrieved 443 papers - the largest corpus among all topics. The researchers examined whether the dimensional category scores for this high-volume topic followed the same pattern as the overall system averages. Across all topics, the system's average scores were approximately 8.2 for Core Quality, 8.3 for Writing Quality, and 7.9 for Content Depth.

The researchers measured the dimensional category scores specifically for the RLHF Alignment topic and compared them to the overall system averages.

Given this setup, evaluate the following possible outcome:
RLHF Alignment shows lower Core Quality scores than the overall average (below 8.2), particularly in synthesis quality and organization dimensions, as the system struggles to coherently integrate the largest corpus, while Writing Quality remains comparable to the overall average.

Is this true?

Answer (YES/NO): YES